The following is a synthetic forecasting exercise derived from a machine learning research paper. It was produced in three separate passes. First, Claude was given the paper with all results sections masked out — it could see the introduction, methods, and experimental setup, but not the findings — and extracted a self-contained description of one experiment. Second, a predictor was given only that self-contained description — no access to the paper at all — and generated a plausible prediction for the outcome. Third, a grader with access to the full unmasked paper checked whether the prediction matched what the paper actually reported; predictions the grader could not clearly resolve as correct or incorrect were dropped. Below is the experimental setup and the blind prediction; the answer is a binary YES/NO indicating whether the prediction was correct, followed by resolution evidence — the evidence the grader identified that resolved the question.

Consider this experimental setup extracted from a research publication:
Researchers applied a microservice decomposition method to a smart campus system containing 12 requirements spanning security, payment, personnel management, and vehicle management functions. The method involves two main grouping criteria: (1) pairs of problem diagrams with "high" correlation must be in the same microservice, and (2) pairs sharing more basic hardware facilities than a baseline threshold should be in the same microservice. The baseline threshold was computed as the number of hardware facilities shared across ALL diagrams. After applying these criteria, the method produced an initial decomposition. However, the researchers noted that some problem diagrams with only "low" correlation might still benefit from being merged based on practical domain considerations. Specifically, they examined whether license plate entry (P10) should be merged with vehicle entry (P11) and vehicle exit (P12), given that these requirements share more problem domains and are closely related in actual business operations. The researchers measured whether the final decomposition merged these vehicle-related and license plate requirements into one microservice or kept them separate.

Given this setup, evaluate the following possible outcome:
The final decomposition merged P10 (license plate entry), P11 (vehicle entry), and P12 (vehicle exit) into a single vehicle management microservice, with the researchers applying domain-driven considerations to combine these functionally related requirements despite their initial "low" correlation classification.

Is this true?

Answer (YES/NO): NO